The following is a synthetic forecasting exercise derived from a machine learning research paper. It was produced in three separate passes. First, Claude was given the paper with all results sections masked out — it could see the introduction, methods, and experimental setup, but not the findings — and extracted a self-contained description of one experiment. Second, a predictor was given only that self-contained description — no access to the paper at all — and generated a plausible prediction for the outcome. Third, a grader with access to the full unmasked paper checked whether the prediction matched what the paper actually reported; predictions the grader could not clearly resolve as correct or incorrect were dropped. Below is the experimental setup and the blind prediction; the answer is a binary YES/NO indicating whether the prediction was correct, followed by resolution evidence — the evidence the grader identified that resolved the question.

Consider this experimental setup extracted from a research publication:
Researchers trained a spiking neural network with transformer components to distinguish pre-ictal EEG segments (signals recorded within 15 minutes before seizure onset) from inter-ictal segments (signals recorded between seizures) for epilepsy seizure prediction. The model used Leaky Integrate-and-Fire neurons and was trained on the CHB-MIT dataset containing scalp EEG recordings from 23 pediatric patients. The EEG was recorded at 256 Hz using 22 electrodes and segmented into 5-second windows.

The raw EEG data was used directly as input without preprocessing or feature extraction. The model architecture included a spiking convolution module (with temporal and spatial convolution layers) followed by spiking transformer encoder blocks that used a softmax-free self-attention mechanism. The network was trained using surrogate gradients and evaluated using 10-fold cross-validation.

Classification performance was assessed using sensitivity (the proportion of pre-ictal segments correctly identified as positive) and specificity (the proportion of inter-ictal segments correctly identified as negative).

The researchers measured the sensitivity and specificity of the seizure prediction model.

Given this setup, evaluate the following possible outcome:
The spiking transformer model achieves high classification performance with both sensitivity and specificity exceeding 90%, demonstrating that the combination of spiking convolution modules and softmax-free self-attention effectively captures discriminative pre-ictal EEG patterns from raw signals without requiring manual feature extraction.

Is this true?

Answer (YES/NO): NO